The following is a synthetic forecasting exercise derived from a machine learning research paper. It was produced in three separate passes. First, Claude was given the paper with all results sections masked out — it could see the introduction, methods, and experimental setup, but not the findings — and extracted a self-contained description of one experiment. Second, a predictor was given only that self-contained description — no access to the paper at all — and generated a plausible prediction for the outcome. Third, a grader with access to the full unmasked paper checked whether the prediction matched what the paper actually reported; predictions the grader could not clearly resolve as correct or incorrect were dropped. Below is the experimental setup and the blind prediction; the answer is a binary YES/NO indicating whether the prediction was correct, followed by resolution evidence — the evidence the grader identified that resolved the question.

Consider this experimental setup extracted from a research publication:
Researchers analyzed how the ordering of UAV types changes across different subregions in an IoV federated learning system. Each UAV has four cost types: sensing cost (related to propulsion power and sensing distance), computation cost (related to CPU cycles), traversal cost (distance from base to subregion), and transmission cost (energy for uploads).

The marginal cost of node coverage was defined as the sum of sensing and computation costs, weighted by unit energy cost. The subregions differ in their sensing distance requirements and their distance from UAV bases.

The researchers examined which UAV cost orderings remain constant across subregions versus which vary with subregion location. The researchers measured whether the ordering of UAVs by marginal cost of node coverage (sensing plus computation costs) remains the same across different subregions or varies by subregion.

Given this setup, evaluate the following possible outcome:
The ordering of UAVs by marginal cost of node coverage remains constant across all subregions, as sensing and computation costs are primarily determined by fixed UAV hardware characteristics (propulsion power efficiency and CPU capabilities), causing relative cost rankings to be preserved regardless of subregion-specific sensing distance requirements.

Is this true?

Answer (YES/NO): YES